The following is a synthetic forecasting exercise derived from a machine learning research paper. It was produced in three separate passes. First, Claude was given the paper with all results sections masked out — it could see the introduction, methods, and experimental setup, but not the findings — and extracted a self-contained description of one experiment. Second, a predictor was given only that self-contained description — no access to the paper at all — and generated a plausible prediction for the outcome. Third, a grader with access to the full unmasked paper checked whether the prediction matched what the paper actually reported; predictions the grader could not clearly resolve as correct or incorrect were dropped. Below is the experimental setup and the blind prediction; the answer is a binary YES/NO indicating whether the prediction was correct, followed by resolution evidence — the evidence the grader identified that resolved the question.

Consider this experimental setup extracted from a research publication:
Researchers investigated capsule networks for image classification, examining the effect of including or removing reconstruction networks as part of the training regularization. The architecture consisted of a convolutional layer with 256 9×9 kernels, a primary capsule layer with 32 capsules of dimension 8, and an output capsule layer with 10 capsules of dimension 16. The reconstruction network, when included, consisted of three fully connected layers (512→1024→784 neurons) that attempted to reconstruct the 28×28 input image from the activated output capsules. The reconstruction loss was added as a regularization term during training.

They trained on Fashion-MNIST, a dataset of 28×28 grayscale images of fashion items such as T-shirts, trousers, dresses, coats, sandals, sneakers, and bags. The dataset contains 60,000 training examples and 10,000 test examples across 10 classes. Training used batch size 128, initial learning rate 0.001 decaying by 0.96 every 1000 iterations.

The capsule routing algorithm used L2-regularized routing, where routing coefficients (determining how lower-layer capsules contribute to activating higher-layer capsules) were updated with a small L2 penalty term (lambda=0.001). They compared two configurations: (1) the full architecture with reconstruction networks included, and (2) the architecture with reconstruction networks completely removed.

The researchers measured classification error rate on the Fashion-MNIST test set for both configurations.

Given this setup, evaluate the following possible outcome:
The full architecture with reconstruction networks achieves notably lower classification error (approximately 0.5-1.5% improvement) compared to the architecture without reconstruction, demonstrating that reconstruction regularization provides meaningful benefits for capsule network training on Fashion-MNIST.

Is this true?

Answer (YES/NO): NO